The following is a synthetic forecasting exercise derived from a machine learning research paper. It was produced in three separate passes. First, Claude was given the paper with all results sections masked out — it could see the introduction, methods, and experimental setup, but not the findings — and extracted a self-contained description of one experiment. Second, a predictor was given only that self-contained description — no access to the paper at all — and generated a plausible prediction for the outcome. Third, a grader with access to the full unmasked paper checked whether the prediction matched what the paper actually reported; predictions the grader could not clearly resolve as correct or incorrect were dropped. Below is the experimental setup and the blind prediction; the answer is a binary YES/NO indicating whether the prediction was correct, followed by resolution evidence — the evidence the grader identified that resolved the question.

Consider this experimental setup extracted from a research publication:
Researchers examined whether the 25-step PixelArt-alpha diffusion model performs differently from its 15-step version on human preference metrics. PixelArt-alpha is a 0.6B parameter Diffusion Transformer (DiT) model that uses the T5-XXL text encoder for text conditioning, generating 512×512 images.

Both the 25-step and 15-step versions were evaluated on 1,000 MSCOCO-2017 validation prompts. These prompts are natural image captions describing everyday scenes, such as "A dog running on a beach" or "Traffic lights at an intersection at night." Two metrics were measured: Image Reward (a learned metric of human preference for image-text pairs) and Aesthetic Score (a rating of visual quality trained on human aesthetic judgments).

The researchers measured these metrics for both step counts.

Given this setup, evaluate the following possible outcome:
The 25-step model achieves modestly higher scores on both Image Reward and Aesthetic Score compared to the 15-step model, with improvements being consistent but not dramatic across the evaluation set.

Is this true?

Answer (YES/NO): NO